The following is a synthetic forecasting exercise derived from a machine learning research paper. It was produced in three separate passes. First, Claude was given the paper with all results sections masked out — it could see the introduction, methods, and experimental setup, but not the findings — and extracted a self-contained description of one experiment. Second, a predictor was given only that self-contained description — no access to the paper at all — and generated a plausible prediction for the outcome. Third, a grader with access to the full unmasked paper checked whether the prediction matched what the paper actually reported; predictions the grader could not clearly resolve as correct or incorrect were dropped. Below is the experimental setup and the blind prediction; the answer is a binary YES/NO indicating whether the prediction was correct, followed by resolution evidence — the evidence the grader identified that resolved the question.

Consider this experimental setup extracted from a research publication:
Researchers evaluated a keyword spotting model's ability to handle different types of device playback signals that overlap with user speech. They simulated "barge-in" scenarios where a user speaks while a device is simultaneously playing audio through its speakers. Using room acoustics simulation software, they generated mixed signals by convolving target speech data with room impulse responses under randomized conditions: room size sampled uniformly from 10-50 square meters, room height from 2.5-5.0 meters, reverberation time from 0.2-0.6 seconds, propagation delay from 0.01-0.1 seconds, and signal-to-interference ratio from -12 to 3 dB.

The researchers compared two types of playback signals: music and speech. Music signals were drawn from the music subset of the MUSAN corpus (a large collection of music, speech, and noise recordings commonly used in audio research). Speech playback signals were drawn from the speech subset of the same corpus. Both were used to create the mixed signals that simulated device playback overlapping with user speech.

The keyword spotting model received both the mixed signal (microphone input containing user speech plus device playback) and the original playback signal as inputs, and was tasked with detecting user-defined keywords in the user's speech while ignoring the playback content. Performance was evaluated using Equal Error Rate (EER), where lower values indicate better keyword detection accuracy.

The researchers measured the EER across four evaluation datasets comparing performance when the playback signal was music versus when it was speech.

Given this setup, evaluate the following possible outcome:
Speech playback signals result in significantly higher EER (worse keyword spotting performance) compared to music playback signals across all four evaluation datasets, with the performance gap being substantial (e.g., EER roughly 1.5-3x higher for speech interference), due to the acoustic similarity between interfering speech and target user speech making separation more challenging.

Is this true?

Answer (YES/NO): NO